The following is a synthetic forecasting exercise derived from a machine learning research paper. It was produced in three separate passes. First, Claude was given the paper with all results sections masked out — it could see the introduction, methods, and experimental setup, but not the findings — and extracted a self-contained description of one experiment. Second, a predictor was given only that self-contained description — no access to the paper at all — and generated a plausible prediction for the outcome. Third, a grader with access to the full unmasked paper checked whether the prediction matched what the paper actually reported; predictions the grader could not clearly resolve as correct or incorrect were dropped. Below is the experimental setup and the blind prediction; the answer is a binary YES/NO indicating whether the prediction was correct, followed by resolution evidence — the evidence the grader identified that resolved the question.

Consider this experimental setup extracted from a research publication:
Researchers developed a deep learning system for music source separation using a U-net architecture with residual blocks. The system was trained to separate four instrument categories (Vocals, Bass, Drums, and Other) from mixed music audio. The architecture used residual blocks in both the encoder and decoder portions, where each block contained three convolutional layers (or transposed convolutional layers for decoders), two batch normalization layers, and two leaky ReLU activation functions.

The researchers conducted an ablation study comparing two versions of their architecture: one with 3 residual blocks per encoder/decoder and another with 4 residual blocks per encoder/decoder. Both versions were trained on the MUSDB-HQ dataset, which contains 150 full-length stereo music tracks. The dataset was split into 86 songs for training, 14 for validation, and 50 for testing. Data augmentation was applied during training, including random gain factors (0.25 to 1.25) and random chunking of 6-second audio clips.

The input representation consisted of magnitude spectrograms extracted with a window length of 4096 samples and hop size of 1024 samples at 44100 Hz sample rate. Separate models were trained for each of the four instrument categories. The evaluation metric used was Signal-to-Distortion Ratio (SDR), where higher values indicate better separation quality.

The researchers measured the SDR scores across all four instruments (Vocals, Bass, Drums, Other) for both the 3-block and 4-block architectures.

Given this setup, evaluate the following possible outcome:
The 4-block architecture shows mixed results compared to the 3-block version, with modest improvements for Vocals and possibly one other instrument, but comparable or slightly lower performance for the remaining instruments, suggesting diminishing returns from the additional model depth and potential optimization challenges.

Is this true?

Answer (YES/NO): NO